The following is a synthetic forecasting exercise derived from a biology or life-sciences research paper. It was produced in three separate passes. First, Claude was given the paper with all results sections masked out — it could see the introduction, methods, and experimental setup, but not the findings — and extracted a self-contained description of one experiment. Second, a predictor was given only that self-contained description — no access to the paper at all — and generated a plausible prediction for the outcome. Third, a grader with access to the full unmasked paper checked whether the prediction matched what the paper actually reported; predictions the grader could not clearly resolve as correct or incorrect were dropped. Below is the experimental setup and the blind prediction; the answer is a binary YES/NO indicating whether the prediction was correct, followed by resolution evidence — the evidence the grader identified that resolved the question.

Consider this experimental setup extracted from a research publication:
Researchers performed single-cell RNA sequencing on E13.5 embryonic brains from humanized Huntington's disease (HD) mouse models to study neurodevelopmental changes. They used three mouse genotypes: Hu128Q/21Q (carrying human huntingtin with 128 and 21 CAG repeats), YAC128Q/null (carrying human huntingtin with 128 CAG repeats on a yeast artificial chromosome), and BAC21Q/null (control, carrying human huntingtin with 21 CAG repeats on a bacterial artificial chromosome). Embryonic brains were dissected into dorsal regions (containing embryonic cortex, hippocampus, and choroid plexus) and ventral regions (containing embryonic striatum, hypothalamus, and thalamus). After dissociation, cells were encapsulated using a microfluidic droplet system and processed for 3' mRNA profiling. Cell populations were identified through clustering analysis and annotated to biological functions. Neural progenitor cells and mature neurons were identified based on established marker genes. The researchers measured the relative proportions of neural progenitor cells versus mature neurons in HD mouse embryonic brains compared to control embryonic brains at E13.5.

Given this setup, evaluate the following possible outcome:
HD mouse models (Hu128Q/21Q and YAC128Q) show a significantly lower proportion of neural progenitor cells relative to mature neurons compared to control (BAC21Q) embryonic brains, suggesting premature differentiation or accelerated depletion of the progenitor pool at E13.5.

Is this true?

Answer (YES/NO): NO